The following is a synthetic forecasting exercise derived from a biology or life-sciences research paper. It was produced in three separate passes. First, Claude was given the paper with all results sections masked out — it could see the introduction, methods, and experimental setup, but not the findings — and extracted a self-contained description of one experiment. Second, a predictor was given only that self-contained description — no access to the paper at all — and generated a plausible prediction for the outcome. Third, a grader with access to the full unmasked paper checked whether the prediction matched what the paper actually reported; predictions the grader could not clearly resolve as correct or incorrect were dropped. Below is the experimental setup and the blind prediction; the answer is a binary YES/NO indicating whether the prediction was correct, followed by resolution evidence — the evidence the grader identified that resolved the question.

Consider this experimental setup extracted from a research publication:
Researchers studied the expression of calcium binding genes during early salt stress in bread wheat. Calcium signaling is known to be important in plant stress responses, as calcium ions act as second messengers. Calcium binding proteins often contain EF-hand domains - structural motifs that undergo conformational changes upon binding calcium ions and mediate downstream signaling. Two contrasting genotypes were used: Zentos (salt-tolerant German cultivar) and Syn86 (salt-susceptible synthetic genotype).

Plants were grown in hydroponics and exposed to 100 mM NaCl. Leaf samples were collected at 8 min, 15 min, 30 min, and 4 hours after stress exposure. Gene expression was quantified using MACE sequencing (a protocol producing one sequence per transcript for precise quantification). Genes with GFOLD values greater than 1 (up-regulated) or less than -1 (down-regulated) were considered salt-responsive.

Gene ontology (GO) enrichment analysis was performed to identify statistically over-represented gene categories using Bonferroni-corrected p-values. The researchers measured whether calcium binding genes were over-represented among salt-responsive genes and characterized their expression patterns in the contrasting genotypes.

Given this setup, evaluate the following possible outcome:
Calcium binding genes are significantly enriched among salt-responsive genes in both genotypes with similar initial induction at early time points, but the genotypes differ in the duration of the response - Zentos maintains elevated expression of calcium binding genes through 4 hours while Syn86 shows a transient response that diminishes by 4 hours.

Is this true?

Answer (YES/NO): NO